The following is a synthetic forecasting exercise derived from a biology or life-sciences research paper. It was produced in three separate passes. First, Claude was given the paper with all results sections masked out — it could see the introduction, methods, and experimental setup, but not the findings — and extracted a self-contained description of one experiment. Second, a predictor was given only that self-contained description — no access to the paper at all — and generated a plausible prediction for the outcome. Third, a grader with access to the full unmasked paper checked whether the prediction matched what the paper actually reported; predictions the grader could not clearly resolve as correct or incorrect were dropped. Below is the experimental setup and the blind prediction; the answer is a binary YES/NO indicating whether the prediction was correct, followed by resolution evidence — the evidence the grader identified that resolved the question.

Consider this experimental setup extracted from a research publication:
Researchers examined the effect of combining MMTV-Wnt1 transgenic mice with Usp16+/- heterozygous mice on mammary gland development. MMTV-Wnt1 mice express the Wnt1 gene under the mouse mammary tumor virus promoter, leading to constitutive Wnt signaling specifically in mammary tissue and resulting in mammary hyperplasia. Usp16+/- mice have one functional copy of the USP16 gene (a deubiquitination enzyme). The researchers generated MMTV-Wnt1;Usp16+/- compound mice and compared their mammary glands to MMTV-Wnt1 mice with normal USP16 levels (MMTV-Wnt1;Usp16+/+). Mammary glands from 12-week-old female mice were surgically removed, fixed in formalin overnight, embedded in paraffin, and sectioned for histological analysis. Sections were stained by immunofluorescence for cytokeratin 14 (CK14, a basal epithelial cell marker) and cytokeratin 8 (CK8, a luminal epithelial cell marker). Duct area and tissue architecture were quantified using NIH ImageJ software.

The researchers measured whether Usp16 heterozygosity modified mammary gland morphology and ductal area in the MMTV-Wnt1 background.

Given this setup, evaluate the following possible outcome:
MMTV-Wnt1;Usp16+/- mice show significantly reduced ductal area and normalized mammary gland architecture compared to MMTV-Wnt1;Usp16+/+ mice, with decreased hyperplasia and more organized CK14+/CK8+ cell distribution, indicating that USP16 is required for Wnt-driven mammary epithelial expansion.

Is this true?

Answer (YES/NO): NO